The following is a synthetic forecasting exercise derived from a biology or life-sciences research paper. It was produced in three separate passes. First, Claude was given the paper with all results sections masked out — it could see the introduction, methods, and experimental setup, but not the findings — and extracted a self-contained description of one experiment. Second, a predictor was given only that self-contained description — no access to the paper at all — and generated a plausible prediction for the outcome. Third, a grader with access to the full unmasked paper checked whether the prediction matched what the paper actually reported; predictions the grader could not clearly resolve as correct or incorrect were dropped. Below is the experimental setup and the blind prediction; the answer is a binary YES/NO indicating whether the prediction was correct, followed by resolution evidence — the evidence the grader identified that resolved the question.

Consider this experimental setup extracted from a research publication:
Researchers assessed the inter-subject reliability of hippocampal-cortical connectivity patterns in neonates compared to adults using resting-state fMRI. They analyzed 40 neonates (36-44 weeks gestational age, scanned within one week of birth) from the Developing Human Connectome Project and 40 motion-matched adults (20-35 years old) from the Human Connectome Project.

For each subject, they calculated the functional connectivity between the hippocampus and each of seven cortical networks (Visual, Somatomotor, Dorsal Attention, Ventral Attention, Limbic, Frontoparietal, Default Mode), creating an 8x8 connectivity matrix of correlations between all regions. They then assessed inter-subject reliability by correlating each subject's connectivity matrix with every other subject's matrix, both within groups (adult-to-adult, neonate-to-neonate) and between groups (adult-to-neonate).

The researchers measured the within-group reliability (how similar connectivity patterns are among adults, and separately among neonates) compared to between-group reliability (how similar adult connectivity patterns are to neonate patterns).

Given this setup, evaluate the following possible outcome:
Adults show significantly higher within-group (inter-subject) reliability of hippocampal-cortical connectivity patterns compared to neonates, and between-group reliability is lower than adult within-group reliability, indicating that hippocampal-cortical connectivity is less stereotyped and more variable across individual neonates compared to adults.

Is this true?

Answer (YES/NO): NO